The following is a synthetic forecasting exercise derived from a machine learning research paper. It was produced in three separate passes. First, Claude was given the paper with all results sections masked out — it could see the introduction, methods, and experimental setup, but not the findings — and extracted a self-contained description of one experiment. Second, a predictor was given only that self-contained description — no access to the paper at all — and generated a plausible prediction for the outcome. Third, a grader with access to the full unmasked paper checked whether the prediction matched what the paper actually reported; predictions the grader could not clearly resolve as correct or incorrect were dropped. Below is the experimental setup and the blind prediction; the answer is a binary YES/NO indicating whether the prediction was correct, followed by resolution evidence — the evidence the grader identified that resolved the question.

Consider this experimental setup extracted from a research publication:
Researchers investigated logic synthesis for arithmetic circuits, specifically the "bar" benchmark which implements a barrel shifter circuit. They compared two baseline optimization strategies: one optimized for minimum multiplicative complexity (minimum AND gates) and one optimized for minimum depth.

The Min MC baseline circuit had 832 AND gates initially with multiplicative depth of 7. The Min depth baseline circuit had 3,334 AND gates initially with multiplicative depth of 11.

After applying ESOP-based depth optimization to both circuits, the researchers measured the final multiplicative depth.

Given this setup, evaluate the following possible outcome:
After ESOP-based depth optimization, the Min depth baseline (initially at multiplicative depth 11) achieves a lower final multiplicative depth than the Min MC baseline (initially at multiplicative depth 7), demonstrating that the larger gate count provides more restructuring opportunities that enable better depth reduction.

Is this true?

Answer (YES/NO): NO